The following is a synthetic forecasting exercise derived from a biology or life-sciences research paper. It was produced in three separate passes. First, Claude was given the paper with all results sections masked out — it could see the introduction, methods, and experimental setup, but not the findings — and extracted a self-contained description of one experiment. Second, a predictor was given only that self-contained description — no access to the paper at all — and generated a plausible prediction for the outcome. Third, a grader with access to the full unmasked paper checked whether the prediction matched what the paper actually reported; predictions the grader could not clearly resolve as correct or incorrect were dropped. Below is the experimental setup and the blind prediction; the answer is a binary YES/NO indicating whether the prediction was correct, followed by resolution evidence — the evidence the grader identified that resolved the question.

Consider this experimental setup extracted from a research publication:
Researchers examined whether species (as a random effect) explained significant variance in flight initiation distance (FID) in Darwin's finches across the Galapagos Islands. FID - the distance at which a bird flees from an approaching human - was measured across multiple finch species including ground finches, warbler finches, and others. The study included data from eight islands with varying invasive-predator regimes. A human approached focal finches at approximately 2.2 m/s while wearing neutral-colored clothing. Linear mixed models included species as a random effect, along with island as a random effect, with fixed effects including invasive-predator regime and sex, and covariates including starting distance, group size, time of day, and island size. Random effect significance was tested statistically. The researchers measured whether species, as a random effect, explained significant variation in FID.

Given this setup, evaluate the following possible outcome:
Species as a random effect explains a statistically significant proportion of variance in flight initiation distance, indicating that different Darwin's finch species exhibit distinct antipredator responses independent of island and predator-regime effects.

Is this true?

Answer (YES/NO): NO